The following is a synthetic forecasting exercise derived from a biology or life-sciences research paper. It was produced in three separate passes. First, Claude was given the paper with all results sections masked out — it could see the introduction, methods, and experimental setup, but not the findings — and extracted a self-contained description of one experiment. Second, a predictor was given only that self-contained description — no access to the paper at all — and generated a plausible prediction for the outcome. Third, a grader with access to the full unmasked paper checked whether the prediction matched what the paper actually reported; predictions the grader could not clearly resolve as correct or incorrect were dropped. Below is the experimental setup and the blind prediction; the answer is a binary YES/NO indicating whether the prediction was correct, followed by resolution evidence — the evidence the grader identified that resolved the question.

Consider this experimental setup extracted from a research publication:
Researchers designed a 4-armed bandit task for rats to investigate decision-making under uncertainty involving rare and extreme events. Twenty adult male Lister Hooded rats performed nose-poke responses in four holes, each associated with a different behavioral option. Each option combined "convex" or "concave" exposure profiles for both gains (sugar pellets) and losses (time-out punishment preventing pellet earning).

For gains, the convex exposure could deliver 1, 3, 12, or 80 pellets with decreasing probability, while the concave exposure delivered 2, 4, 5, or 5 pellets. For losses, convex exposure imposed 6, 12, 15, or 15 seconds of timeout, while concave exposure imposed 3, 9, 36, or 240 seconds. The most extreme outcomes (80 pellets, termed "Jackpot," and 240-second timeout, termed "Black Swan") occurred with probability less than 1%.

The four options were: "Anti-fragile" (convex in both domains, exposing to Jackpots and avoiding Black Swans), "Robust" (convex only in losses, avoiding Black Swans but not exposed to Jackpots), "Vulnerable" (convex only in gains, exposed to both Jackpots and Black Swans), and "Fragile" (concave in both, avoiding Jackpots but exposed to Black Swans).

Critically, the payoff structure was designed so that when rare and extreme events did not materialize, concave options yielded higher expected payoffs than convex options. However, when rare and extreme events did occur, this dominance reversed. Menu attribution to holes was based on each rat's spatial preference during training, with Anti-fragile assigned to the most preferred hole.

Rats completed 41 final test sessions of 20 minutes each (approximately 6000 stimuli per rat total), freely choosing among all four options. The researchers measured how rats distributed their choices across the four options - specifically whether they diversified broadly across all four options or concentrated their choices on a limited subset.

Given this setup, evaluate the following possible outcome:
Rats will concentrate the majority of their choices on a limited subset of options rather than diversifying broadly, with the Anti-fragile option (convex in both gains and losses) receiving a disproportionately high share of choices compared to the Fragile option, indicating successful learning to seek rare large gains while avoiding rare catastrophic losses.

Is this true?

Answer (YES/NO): YES